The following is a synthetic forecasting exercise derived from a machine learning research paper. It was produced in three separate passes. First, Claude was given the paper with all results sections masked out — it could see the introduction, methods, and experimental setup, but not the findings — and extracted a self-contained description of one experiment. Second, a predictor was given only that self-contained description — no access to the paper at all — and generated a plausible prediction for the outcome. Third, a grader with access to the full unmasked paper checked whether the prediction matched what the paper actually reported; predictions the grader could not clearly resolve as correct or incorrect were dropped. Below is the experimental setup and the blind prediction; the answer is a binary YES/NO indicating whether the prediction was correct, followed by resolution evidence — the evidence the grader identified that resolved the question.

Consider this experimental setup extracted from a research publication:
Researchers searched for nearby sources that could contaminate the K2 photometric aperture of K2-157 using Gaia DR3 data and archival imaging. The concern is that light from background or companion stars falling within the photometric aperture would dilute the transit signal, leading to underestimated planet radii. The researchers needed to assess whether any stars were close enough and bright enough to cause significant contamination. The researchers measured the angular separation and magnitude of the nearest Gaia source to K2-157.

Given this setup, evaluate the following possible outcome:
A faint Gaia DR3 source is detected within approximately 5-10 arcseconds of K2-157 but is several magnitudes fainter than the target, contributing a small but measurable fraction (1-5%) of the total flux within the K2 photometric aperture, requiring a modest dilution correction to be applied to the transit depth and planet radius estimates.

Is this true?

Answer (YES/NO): NO